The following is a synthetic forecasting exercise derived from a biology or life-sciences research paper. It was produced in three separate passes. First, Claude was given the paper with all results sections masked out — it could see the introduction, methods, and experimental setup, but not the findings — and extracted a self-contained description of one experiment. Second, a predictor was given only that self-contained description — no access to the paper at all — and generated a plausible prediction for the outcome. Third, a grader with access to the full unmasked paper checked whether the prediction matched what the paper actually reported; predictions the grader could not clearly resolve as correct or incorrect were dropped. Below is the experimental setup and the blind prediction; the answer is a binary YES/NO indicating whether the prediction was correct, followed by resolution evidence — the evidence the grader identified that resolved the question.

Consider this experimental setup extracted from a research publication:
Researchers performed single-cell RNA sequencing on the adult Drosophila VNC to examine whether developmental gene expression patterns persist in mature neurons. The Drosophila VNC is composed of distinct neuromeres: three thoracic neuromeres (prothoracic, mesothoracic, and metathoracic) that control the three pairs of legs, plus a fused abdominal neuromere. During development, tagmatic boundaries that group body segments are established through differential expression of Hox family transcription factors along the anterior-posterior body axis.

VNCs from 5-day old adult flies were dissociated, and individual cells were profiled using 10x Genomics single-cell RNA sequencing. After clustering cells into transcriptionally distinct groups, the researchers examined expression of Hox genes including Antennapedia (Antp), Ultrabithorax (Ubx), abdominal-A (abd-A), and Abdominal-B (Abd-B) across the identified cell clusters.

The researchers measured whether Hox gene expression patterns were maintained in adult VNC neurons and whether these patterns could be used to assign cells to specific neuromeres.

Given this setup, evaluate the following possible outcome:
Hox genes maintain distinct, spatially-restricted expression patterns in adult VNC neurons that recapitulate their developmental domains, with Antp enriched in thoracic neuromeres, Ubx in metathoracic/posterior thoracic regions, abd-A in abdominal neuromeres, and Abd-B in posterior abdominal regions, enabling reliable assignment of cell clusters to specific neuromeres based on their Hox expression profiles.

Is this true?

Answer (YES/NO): YES